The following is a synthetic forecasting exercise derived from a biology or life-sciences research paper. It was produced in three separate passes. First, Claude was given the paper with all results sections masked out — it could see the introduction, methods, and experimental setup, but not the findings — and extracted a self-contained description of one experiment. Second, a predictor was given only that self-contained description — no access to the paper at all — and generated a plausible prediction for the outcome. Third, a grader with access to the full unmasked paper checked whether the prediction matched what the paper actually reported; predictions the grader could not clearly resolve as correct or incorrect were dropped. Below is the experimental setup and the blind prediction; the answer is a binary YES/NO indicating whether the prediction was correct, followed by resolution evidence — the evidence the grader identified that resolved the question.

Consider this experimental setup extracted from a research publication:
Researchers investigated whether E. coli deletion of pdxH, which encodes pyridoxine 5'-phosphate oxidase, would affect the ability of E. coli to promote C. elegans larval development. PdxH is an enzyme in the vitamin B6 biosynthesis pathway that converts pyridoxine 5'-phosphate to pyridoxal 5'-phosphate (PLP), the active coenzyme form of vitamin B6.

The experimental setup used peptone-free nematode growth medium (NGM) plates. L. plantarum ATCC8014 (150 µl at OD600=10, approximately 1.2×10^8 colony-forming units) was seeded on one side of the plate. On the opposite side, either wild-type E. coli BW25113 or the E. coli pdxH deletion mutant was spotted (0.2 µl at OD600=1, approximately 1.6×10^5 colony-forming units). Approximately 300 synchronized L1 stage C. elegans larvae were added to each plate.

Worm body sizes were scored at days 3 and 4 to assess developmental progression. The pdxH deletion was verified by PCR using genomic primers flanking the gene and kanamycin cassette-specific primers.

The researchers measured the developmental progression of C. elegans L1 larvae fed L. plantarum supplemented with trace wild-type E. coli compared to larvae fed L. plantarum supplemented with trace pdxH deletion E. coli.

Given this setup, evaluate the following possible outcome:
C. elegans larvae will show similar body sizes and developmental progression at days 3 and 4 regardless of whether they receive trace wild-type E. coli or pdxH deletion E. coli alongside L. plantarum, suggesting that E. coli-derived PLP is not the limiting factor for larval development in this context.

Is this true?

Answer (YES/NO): NO